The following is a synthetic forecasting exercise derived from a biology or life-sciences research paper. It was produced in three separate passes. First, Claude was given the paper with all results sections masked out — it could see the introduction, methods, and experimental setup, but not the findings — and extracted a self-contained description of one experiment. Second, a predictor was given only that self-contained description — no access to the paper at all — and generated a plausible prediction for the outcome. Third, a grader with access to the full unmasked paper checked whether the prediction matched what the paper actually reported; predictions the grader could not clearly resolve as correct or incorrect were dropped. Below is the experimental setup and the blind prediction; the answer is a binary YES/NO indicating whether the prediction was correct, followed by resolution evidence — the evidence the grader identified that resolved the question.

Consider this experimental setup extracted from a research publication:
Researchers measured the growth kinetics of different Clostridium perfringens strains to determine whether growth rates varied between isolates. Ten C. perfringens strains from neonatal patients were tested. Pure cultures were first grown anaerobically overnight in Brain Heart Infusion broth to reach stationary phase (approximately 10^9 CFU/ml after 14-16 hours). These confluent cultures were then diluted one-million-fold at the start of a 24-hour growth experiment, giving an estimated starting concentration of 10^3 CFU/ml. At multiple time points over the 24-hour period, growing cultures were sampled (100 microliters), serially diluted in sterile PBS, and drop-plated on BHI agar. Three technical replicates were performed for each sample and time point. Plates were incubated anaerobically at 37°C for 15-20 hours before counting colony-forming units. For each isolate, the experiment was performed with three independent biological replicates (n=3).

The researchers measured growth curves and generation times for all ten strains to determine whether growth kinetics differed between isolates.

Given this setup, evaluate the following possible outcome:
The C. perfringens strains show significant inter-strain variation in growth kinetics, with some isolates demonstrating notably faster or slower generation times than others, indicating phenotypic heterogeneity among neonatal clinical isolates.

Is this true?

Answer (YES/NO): NO